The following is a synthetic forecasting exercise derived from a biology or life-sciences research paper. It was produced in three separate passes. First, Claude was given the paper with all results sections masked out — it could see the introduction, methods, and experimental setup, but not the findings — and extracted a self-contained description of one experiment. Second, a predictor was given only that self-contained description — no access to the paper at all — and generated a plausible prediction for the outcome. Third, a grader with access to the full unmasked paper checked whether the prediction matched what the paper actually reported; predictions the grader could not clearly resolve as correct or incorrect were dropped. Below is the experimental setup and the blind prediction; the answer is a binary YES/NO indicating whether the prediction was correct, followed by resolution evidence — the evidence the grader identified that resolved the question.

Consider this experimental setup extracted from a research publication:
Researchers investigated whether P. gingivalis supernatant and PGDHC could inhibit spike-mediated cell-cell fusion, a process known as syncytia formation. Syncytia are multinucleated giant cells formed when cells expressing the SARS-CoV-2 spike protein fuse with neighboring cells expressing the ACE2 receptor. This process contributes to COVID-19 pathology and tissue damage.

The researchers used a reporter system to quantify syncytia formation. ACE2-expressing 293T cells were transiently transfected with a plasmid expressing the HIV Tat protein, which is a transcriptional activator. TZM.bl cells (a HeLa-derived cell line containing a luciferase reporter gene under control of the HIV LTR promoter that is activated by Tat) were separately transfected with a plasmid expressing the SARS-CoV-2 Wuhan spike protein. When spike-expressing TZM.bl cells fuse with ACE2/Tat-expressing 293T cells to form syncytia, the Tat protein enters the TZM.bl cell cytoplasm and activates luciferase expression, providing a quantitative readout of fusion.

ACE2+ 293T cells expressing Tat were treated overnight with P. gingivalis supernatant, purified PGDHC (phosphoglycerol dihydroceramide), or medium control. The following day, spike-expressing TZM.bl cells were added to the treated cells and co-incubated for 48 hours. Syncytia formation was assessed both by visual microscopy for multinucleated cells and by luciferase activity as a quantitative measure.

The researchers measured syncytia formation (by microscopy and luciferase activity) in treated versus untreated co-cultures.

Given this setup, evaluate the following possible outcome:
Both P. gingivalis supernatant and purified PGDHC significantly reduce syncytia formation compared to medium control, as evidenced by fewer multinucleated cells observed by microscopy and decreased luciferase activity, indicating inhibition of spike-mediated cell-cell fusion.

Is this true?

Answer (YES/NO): NO